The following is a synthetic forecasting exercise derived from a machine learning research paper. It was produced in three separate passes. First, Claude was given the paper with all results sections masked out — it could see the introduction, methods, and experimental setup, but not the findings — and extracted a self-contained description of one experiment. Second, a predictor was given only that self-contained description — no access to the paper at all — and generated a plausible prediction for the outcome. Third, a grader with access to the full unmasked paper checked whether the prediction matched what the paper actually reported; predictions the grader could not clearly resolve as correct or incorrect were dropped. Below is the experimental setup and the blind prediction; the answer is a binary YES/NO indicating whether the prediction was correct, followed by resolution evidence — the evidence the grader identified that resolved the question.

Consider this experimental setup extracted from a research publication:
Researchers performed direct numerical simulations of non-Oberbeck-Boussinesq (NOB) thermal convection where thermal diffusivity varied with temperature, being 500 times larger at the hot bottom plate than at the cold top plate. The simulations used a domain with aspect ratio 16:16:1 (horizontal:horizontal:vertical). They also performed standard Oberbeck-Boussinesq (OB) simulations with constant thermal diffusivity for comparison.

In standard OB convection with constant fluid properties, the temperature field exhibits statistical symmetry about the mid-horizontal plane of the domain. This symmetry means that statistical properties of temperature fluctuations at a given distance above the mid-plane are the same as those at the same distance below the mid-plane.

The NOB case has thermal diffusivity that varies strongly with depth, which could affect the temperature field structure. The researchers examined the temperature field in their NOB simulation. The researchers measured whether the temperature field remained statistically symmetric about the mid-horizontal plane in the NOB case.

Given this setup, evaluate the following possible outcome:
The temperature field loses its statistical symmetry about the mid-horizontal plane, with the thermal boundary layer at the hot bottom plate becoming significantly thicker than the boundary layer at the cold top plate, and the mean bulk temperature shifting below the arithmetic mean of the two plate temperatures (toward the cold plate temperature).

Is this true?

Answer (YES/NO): NO